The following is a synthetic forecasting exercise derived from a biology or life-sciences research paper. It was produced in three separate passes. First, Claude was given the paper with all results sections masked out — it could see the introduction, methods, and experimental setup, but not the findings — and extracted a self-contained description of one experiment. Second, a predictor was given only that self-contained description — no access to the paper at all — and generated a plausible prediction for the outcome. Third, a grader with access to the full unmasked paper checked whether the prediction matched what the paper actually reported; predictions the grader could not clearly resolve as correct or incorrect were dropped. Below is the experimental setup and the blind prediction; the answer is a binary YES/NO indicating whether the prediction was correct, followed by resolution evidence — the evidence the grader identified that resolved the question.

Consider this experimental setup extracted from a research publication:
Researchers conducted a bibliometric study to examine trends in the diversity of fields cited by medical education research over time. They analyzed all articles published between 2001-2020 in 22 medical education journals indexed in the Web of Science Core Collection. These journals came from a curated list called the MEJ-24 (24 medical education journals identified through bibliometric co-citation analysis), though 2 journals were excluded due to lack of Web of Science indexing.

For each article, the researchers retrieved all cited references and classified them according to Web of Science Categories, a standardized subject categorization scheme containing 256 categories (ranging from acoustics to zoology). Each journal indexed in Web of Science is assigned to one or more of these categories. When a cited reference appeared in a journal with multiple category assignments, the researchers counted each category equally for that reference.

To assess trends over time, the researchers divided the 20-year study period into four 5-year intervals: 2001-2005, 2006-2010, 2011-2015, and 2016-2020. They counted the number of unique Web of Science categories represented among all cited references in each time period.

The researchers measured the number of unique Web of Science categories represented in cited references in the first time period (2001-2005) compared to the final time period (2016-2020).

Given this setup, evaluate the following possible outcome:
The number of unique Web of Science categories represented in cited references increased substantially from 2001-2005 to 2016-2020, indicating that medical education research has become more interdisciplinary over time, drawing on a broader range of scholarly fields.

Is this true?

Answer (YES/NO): YES